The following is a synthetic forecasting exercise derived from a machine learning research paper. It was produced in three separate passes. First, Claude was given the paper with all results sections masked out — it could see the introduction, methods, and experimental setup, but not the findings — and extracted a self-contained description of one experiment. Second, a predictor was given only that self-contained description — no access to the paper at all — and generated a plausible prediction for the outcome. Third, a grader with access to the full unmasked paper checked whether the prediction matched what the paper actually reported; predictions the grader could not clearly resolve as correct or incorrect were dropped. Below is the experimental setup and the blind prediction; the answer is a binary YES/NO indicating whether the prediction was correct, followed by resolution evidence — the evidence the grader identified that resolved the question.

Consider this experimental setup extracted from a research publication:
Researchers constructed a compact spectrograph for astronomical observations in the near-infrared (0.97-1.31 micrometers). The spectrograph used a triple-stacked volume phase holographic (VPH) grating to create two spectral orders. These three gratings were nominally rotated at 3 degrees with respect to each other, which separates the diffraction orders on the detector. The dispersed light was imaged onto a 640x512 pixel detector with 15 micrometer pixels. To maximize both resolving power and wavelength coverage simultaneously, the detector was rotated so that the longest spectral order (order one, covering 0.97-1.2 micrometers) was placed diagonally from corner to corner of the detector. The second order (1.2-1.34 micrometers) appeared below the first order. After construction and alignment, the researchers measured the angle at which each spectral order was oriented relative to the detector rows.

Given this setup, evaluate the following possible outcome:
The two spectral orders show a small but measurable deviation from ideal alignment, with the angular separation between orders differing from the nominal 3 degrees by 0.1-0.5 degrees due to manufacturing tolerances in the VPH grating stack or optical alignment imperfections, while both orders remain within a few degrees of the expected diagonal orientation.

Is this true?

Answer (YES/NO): NO